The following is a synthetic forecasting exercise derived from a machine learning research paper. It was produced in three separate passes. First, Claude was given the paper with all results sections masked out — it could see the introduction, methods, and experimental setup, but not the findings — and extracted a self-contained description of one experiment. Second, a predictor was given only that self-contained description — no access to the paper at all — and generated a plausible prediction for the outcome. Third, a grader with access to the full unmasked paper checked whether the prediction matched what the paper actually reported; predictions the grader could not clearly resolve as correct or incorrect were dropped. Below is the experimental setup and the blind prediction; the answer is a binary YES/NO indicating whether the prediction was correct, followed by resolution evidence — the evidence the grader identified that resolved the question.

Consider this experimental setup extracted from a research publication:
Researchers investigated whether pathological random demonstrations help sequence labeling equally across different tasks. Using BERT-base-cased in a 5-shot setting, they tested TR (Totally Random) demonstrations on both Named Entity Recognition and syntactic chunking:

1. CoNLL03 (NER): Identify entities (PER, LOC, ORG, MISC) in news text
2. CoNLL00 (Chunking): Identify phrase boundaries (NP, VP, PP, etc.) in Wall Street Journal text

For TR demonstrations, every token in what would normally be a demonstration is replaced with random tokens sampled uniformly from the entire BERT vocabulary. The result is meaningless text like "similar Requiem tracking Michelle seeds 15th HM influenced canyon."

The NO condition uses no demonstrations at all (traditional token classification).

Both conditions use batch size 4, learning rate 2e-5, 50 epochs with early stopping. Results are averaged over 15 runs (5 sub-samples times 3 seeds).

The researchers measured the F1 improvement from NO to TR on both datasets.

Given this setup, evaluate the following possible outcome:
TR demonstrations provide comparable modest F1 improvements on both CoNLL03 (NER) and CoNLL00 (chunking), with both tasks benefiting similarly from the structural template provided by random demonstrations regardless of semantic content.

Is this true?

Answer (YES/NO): NO